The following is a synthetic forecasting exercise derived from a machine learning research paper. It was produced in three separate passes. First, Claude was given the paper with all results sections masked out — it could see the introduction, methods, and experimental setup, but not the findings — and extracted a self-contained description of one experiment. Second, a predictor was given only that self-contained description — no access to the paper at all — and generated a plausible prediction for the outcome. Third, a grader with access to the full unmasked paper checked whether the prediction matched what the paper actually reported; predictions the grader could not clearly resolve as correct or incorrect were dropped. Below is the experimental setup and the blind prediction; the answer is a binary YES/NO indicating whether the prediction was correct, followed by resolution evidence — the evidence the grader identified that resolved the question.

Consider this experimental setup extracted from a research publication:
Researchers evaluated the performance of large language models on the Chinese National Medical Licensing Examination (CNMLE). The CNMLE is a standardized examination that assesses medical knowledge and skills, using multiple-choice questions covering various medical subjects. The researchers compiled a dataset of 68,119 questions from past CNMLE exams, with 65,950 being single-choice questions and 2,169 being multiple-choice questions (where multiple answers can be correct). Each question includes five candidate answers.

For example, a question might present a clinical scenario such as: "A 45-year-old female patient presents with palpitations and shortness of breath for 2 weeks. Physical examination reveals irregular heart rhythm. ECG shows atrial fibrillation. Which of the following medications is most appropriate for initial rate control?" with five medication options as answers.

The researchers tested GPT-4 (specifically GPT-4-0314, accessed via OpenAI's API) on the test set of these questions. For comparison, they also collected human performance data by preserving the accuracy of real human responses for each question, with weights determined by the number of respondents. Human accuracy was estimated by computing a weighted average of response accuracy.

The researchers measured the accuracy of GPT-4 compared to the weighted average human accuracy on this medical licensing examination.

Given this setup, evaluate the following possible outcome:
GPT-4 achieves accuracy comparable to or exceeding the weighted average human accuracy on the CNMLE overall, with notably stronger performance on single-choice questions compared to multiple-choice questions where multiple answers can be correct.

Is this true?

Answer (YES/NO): NO